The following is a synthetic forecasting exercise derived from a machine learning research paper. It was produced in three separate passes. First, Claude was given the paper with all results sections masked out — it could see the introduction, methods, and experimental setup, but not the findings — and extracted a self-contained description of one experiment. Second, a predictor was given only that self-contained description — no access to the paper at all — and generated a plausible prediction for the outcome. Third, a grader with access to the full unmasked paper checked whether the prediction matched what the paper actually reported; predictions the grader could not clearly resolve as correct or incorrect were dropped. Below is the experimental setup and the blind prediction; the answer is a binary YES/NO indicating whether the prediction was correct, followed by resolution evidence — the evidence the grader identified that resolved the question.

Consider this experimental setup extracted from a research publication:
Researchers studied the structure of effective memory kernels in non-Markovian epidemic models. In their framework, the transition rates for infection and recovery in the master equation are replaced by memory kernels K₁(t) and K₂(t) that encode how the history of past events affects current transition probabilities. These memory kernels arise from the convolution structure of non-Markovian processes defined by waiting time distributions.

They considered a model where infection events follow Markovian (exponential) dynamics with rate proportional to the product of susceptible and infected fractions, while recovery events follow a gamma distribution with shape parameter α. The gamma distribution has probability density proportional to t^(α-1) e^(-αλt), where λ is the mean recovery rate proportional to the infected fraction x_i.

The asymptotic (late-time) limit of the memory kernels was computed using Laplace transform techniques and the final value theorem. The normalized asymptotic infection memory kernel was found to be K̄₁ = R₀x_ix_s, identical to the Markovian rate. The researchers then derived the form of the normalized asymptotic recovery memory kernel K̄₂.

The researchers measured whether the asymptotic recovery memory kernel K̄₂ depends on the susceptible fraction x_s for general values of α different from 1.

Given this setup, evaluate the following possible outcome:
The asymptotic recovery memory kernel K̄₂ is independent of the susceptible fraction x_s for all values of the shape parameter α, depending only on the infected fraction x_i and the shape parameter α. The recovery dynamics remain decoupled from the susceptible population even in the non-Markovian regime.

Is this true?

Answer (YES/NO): NO